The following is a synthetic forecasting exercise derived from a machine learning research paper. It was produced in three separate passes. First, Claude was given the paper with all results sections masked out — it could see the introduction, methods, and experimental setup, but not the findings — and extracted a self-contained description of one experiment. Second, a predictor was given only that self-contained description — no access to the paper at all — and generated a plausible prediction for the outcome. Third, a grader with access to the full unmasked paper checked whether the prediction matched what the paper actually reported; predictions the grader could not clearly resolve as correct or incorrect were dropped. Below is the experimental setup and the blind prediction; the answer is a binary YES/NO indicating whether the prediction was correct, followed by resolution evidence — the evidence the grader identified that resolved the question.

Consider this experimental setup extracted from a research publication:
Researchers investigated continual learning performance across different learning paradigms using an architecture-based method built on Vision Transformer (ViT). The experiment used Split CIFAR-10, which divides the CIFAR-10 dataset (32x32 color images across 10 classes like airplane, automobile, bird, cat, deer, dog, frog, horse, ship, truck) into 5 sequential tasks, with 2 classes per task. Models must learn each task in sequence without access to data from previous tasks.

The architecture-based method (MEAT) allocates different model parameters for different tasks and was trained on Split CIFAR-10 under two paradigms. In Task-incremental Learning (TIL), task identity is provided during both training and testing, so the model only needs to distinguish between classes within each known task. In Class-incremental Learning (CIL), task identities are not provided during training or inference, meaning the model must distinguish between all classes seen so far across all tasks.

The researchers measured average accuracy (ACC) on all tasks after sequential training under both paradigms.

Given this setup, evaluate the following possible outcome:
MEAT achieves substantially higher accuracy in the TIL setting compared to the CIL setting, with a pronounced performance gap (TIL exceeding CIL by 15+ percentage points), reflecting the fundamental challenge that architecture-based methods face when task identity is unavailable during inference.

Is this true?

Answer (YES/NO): YES